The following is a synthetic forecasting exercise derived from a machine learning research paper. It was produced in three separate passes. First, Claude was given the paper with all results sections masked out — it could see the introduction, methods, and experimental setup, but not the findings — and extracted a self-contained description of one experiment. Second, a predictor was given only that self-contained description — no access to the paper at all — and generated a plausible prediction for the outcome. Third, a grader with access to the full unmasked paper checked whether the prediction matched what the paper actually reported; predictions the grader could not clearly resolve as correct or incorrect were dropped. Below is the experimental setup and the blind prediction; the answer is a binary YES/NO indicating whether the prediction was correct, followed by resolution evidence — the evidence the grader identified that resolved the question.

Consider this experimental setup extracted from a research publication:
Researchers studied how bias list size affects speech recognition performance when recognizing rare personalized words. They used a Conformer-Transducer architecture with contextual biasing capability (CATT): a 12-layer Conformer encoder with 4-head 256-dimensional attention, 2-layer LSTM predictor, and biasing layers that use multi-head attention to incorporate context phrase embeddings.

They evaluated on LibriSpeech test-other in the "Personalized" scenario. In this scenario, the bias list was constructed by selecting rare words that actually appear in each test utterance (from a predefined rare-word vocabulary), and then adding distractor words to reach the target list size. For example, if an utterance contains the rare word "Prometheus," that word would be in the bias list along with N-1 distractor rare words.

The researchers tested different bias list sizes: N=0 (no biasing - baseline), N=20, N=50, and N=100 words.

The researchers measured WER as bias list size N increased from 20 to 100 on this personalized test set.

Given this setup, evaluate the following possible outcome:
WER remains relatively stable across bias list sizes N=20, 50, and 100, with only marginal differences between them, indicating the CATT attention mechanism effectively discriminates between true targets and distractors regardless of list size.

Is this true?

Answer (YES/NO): NO